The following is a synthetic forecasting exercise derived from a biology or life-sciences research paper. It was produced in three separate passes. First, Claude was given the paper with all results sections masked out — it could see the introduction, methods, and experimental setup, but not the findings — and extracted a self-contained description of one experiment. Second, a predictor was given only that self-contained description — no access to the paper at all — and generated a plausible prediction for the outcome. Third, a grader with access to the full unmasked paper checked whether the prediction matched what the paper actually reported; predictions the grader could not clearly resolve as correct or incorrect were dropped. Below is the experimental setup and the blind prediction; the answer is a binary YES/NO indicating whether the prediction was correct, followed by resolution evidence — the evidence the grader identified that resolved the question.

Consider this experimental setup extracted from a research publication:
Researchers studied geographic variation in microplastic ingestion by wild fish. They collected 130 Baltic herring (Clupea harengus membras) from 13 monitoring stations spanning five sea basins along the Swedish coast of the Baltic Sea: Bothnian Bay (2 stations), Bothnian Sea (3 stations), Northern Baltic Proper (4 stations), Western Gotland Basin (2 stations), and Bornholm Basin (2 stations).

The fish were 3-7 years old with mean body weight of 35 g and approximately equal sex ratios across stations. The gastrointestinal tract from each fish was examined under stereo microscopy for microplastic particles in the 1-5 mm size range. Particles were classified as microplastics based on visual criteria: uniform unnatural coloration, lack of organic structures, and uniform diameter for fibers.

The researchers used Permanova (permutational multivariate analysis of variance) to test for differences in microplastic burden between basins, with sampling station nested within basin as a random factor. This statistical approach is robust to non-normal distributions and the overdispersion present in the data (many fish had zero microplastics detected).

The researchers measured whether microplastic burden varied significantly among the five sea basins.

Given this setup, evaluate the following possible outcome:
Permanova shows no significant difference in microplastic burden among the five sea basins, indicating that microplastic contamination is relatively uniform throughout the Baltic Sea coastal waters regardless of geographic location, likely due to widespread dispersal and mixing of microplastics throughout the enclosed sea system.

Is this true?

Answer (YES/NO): YES